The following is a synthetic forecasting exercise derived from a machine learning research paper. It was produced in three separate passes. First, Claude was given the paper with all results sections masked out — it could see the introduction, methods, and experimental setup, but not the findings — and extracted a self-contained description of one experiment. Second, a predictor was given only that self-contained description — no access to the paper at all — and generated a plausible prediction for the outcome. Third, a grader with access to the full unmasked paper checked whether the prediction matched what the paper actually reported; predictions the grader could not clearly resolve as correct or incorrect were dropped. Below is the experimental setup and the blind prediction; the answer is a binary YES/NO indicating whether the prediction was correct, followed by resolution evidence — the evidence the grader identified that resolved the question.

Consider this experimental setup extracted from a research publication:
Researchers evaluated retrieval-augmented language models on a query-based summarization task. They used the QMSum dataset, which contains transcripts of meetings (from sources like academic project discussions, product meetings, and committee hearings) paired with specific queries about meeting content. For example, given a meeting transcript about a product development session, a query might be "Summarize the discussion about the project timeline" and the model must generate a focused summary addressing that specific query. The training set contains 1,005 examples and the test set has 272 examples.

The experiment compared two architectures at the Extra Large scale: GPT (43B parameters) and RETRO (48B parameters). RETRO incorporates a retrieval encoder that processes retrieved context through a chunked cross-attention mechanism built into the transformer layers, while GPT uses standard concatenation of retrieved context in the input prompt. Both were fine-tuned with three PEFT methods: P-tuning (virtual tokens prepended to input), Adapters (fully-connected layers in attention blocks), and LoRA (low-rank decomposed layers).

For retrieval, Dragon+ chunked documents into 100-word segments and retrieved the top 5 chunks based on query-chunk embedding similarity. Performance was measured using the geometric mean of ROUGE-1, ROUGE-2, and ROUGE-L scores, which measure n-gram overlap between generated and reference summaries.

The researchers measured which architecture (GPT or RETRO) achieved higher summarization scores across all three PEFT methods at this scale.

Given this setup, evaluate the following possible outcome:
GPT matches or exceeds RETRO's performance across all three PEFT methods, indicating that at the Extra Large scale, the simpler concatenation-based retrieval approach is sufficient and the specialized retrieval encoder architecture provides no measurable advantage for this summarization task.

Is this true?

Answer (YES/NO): YES